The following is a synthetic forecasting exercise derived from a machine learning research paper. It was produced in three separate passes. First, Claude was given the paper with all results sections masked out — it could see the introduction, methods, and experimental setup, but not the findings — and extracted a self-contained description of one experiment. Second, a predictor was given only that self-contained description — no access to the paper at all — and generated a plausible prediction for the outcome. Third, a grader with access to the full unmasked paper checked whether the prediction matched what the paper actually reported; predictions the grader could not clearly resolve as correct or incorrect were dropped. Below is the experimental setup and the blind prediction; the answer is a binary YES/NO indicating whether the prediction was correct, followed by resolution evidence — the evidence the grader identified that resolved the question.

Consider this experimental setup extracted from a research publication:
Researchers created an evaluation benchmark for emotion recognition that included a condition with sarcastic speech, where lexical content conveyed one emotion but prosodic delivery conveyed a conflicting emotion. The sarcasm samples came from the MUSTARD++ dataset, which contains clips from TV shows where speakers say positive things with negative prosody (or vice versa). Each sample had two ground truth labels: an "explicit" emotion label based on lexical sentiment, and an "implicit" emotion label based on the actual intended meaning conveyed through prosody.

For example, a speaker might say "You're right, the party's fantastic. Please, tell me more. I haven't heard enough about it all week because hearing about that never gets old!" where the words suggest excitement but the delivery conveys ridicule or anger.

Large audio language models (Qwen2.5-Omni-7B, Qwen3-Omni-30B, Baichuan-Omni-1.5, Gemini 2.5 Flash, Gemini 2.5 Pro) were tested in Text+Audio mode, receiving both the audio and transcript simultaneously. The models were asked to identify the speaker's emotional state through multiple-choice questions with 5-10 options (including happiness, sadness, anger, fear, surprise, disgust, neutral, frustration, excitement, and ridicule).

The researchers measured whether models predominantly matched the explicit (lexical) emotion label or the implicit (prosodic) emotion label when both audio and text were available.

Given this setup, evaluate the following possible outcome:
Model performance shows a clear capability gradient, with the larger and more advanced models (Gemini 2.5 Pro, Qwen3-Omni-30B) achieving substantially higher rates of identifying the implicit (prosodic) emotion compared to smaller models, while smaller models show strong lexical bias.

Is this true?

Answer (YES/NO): NO